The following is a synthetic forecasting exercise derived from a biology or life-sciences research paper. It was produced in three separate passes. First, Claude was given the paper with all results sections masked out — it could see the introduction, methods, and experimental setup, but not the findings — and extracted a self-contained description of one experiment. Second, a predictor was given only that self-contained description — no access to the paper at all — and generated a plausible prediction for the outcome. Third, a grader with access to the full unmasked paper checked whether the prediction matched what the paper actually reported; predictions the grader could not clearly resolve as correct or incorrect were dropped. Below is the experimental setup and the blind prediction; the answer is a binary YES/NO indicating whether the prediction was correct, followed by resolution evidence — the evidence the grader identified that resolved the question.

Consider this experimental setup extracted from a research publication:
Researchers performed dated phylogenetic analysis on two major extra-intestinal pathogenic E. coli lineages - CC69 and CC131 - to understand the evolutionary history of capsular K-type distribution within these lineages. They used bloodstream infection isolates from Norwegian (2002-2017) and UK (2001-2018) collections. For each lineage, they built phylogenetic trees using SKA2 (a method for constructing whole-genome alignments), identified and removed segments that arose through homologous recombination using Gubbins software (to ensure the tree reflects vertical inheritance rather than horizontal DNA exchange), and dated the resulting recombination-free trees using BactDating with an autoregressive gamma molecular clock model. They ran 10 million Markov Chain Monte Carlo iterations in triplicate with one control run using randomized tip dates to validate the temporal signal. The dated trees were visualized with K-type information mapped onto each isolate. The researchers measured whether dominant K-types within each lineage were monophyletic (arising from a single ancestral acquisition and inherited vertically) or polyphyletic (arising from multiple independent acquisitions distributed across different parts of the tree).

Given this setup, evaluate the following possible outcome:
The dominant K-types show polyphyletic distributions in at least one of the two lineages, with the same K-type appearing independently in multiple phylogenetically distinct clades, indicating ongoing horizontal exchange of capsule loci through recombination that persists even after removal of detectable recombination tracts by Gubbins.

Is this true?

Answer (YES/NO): YES